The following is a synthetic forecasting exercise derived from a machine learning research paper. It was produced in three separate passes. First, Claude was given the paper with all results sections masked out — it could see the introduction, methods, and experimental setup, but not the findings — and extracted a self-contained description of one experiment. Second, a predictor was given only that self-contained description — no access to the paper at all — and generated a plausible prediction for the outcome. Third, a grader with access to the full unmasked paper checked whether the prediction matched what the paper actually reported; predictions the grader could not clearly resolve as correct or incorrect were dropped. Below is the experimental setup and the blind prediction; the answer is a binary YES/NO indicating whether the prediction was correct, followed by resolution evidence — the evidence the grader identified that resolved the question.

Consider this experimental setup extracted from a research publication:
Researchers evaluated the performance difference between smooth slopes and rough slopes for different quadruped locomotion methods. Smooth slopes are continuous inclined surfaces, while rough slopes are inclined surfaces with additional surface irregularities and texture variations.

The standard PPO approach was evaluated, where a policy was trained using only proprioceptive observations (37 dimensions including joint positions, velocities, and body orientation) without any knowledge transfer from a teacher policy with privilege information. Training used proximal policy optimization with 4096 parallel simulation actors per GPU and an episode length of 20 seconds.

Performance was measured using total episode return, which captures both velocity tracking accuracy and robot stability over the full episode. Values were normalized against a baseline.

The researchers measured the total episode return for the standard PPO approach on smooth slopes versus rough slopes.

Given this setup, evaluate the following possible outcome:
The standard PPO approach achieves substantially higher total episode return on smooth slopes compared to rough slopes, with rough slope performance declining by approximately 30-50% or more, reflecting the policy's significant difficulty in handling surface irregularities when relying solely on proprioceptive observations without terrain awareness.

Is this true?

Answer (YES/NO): NO